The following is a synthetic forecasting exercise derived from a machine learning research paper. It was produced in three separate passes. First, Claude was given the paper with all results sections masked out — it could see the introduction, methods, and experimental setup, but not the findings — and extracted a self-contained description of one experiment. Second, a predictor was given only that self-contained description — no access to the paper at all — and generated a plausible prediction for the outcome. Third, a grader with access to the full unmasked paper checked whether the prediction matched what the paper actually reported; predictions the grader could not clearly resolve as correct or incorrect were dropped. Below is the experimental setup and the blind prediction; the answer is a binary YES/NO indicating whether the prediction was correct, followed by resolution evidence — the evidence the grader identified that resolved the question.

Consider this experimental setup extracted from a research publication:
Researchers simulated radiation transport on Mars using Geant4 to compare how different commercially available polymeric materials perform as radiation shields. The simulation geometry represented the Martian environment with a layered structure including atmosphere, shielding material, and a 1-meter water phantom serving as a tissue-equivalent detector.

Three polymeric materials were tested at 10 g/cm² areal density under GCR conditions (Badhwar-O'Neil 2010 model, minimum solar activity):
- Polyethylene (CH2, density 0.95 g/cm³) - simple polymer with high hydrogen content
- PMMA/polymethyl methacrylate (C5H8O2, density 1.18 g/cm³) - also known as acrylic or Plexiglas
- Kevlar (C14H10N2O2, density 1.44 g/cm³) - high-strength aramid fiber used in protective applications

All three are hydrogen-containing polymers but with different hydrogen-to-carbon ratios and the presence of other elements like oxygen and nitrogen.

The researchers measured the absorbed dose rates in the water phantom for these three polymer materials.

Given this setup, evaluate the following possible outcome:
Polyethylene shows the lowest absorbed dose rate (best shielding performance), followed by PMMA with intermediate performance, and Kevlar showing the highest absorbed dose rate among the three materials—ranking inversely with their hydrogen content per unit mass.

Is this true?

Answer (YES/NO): YES